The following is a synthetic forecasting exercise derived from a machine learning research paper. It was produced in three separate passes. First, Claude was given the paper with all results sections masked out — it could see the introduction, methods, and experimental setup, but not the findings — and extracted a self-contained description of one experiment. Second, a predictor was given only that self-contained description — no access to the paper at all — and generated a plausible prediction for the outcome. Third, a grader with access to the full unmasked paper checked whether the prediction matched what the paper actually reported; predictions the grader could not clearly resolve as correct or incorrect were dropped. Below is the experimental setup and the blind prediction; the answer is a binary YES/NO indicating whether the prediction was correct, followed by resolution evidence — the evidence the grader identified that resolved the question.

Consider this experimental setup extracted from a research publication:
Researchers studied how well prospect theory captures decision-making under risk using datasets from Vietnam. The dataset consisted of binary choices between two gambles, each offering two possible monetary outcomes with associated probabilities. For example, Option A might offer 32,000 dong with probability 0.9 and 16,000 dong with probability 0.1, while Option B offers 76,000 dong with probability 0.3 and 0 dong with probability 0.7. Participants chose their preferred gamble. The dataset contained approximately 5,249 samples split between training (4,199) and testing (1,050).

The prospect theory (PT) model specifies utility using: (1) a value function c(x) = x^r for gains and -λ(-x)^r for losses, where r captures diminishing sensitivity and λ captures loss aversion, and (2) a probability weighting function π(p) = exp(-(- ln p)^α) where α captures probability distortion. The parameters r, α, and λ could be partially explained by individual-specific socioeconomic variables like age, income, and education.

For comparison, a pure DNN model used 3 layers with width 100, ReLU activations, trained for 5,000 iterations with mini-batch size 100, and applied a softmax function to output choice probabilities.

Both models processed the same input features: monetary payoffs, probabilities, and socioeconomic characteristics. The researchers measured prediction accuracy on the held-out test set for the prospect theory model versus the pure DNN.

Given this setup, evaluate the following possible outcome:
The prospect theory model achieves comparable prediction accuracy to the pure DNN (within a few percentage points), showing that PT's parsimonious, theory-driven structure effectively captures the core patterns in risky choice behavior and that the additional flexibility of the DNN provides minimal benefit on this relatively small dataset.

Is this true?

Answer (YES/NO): NO